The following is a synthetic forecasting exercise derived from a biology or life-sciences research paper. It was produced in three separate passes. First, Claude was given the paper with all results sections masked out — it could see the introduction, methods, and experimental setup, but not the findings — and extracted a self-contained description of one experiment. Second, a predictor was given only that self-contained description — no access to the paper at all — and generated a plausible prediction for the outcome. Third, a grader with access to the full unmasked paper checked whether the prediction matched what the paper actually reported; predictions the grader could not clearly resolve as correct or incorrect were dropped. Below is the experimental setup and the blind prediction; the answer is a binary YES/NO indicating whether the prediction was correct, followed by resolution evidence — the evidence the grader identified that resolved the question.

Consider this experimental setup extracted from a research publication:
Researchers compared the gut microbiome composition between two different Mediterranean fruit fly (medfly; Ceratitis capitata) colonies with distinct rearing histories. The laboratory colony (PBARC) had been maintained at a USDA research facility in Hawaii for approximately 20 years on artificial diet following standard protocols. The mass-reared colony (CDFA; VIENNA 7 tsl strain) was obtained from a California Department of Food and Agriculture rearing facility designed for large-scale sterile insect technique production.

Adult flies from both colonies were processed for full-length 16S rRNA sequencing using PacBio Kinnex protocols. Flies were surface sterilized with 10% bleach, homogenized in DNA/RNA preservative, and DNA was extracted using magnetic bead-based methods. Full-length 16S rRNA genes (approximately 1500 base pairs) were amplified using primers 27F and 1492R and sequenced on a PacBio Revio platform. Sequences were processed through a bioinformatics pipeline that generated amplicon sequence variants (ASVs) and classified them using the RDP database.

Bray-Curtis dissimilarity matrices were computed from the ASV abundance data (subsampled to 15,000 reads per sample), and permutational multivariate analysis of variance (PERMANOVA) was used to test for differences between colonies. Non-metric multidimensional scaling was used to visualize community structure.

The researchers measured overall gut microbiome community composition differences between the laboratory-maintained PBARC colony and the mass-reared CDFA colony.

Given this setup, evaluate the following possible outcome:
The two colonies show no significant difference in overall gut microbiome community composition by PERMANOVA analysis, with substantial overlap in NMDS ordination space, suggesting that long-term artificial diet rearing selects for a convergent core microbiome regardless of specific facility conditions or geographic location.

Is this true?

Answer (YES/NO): NO